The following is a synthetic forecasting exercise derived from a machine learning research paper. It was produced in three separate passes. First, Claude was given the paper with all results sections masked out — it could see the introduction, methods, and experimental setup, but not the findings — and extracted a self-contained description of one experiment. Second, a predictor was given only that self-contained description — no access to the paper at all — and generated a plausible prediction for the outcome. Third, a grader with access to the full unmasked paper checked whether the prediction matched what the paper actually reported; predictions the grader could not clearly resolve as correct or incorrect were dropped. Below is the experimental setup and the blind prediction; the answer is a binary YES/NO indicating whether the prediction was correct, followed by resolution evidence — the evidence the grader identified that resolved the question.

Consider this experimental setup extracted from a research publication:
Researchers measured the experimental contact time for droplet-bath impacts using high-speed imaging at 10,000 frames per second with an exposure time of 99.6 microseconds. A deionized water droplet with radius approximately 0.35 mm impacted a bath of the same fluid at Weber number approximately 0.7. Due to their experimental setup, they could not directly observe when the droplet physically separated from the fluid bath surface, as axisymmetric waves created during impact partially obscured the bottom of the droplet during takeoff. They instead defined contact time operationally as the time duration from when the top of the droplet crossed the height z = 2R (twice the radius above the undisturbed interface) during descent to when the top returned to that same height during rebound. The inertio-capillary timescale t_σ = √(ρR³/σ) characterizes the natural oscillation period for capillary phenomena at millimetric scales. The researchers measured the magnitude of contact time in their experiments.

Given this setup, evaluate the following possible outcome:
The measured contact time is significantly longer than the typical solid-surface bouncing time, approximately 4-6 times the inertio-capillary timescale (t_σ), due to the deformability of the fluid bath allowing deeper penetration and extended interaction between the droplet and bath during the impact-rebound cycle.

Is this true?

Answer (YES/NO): YES